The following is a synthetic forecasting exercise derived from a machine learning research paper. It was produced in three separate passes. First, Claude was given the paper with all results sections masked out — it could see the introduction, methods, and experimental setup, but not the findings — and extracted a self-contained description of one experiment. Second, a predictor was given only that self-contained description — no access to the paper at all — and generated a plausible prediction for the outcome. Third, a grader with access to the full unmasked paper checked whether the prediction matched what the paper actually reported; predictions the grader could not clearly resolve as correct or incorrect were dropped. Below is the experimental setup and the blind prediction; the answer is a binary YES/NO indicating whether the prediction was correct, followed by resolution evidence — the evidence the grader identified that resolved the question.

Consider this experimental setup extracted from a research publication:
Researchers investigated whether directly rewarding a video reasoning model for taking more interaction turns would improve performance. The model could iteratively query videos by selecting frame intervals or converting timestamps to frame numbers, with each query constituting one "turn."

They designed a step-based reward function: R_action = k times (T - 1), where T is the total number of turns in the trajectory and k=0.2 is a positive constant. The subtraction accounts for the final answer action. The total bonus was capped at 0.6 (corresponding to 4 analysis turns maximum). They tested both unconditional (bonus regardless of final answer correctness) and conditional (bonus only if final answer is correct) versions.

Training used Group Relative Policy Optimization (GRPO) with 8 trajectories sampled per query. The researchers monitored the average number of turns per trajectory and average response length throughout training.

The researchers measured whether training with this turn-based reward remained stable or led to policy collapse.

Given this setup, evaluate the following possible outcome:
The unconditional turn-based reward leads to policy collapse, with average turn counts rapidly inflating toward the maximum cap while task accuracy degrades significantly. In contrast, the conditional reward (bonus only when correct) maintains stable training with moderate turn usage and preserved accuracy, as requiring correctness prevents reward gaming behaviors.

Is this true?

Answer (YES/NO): NO